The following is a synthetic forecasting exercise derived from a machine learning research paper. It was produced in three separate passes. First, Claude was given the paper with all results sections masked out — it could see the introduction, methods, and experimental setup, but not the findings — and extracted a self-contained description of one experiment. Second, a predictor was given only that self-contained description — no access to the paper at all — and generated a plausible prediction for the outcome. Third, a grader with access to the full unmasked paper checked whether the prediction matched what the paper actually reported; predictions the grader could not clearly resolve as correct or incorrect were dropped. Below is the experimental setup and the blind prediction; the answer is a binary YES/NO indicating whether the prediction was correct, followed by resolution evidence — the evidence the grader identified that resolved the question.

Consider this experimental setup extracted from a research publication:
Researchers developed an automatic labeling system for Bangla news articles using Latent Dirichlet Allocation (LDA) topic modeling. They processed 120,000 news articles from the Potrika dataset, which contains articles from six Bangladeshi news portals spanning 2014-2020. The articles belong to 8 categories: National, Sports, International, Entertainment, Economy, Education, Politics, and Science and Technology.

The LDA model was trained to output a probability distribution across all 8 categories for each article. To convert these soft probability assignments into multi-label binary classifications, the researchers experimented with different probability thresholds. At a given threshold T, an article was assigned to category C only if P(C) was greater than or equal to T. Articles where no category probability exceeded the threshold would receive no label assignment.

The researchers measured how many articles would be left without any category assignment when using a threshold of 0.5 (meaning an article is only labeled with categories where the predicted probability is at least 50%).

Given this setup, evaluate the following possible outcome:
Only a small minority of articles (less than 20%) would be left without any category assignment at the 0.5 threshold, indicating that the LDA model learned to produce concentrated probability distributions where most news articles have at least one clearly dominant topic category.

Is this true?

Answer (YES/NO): YES